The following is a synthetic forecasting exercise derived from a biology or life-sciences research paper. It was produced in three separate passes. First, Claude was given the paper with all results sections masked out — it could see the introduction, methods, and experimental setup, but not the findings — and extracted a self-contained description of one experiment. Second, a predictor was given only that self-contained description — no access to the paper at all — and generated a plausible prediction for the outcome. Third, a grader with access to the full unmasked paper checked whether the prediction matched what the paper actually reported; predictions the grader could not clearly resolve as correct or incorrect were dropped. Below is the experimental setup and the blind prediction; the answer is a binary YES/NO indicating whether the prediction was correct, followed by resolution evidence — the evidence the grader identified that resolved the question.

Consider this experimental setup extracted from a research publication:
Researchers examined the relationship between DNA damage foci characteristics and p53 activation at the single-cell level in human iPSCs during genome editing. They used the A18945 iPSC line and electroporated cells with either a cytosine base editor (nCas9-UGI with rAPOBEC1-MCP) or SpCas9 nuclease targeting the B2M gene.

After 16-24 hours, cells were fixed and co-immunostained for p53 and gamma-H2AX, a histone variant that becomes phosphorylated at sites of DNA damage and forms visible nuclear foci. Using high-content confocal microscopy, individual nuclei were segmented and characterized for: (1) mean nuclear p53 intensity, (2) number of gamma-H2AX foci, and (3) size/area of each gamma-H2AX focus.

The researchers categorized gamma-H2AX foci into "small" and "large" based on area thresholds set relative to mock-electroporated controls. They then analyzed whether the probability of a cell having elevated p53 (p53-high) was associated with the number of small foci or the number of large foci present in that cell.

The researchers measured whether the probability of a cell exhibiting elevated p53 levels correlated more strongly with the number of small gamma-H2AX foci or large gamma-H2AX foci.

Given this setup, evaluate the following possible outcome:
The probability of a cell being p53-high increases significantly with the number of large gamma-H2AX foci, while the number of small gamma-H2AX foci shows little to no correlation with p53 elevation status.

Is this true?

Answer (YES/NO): NO